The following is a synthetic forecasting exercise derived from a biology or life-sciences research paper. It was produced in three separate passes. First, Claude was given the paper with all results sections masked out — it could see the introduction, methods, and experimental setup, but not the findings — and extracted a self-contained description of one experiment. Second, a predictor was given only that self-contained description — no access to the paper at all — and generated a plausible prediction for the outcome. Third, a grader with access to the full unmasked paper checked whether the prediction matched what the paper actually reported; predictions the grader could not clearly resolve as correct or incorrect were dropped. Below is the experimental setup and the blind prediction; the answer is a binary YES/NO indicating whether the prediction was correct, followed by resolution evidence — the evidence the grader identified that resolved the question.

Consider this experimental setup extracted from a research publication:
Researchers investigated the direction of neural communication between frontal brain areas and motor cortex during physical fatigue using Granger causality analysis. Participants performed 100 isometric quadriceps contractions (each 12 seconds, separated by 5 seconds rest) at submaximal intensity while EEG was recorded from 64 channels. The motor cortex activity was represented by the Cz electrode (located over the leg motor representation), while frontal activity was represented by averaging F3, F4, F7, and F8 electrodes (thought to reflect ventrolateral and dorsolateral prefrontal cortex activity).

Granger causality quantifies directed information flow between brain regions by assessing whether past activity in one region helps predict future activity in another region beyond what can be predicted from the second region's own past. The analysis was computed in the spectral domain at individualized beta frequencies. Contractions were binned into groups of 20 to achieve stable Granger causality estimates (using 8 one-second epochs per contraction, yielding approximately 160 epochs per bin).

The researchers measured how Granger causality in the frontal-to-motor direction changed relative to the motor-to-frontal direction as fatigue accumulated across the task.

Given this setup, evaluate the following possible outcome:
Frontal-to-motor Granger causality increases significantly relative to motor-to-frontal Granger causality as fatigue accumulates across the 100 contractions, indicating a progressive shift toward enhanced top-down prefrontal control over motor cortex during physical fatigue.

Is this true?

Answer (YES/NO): NO